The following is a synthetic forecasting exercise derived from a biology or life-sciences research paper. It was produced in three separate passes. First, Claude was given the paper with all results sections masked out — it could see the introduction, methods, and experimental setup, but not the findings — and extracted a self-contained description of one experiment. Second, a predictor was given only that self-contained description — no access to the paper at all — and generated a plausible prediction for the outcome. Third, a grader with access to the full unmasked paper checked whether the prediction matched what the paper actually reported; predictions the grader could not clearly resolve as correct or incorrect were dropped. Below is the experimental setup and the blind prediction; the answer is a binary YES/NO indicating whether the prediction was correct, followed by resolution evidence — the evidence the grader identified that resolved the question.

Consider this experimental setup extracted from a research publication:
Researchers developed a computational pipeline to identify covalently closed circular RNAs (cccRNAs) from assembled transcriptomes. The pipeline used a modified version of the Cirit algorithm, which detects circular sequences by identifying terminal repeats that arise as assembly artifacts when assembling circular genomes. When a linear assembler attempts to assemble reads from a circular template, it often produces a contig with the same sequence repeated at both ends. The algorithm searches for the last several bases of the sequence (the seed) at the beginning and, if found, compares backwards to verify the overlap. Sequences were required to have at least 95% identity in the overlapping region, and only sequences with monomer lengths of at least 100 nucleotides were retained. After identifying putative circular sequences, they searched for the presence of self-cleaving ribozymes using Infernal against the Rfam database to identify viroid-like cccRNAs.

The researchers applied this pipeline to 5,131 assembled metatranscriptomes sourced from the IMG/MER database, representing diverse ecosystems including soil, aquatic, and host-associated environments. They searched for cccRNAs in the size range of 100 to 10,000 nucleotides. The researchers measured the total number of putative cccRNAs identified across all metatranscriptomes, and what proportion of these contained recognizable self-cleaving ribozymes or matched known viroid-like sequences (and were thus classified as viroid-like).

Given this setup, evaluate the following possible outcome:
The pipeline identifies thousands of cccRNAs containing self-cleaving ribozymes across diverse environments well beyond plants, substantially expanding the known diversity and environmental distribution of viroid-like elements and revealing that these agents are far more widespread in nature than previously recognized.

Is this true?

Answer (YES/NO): YES